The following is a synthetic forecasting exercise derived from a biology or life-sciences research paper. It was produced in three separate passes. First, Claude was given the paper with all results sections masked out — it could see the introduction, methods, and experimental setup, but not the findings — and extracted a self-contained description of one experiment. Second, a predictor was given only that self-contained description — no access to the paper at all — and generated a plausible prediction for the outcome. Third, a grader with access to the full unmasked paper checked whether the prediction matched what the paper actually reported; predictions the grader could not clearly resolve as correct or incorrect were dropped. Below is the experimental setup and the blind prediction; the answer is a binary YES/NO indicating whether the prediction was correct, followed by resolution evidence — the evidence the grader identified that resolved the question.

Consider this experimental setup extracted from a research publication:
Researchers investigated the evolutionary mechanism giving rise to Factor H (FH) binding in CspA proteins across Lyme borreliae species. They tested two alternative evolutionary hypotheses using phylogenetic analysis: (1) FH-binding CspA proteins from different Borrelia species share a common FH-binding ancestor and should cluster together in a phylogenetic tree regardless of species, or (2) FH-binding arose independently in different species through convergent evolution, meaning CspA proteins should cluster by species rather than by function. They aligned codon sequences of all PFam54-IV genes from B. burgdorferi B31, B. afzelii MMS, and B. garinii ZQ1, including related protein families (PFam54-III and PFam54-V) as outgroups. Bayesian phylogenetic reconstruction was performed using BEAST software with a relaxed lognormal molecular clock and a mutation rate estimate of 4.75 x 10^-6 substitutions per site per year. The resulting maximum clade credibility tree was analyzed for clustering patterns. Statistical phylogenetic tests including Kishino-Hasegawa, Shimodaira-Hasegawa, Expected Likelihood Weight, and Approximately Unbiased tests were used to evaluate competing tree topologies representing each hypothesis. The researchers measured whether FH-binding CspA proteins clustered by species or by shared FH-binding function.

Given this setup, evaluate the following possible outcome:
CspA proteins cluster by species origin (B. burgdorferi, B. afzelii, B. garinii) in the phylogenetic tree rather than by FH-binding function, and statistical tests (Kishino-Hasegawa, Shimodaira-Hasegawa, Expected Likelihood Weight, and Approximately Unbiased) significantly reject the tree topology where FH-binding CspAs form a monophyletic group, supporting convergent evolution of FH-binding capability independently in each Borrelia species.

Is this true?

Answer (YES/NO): NO